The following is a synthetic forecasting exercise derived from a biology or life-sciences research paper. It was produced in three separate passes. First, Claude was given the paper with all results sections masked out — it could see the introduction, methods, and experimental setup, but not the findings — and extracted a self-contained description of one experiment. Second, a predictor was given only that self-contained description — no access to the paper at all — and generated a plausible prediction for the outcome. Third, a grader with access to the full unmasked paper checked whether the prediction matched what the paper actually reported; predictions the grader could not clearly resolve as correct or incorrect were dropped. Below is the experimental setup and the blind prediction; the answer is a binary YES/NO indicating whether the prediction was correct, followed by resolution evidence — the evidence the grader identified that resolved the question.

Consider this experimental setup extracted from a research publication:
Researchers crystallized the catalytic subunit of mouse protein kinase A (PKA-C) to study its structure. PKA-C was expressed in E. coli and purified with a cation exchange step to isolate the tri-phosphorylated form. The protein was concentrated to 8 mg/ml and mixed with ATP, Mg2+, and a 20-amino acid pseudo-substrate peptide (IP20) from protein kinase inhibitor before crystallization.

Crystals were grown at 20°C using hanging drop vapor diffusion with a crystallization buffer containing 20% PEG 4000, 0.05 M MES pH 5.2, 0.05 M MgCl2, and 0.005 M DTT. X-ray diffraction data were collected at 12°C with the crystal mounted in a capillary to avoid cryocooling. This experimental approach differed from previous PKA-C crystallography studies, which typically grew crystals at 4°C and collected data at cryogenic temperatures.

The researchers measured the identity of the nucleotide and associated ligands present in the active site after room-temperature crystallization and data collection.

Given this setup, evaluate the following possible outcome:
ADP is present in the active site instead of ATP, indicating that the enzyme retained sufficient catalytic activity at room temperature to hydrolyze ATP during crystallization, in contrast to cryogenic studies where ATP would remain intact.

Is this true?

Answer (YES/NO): YES